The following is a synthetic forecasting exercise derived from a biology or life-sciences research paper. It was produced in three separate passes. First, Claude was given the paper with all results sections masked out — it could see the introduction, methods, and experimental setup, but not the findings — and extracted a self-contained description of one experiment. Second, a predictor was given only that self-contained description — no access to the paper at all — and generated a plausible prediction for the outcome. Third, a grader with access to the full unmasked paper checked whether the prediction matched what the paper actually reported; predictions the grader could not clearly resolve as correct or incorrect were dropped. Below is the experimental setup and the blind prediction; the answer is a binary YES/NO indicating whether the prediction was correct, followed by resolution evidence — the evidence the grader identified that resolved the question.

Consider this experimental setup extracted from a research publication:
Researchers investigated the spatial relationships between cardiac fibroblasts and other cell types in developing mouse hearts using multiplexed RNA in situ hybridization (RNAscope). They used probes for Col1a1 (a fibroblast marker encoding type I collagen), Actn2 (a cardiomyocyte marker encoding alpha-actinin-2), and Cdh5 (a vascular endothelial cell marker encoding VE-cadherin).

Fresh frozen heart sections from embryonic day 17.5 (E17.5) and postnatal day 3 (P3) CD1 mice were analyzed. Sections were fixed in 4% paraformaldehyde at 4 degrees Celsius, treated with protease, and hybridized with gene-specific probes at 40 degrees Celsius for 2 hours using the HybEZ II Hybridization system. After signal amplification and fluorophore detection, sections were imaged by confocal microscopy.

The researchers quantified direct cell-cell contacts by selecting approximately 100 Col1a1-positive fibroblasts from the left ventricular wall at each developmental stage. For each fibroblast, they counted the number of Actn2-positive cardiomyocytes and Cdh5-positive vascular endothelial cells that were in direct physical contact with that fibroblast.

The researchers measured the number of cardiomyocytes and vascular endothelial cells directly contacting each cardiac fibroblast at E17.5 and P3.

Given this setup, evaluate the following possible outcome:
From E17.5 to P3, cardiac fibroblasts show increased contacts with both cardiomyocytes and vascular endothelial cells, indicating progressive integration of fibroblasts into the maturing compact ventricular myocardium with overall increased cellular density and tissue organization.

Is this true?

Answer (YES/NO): NO